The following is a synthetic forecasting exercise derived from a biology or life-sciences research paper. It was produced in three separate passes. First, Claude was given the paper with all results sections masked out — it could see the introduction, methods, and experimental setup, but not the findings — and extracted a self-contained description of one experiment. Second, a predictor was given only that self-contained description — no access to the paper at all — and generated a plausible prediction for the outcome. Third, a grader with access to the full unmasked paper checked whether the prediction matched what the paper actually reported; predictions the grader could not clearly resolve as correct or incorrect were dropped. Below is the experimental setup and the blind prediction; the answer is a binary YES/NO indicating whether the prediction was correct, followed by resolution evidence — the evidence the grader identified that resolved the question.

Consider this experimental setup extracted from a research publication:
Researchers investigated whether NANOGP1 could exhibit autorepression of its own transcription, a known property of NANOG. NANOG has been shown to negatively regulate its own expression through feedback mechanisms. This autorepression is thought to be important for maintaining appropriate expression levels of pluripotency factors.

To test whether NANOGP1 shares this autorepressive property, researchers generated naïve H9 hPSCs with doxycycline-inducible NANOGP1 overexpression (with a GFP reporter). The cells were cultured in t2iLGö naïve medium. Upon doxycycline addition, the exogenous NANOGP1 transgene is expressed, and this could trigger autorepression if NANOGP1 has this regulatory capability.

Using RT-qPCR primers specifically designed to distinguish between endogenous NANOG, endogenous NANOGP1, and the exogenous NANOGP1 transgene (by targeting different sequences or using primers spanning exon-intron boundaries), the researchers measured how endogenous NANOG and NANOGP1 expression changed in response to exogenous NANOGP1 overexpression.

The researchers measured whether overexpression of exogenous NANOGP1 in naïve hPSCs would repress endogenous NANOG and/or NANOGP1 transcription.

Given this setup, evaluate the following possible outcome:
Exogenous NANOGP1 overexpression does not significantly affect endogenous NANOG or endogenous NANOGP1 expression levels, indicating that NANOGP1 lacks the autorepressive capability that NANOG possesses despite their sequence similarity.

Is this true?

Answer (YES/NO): NO